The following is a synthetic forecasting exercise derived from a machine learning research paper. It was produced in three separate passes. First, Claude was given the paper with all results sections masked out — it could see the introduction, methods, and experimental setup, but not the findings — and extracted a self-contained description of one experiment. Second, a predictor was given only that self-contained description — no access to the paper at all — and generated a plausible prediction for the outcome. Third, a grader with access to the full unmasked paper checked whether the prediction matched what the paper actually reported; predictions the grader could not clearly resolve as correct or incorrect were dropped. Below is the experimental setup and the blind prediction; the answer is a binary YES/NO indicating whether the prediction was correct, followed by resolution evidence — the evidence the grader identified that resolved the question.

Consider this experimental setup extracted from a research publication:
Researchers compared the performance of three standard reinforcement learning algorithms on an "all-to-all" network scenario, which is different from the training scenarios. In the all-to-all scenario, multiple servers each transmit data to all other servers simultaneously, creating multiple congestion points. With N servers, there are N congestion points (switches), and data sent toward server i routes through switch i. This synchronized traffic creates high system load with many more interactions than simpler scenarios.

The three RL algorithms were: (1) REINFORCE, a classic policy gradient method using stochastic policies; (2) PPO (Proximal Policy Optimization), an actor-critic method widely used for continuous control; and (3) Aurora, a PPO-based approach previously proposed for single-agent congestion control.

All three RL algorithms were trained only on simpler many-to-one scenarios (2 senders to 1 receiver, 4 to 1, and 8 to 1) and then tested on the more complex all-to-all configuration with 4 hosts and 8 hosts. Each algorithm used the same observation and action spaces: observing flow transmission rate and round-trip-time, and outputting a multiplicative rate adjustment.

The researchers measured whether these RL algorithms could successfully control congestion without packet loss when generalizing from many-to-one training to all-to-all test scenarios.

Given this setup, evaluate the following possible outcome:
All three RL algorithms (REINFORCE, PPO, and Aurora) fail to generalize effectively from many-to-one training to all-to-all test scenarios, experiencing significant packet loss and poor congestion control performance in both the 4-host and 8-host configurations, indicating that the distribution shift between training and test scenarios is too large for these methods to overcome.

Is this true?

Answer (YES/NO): YES